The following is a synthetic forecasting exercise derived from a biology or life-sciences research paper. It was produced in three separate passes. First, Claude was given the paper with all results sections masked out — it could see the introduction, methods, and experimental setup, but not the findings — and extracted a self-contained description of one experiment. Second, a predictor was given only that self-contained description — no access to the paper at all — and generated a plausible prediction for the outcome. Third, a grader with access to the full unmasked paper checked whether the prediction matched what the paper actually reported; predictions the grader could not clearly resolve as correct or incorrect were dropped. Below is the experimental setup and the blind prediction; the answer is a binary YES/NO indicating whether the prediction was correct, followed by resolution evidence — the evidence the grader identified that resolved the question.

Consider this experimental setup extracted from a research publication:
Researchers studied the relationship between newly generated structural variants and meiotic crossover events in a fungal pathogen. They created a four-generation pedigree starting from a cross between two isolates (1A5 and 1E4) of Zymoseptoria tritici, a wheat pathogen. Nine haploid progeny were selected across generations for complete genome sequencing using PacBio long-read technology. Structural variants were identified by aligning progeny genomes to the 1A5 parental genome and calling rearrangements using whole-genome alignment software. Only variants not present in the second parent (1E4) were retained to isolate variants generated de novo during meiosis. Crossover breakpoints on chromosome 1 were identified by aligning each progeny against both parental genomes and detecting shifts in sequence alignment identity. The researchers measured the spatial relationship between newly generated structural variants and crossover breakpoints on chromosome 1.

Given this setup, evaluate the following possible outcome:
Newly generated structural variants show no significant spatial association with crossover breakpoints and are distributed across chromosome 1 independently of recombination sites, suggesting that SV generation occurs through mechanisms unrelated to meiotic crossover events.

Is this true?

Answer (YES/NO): NO